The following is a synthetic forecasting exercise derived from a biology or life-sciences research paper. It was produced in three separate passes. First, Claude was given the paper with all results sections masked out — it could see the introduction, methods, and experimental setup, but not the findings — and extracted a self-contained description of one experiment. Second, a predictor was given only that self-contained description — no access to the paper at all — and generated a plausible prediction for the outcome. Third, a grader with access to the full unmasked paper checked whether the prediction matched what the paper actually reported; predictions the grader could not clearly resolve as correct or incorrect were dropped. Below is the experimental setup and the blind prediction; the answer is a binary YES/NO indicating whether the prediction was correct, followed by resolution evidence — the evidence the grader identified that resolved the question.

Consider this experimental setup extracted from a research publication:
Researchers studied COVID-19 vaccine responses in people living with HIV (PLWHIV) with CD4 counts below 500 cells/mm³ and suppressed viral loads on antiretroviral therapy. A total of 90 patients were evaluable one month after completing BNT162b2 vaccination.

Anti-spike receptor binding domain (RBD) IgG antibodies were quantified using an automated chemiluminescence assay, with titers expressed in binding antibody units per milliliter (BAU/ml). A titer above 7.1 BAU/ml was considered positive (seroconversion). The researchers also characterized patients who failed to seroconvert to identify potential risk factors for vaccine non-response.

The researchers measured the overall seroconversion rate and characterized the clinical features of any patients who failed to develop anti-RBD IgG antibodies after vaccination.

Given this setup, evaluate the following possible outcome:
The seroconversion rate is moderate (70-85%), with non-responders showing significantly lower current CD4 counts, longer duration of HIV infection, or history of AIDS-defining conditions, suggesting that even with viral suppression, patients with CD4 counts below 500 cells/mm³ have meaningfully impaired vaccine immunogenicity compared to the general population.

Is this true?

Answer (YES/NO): NO